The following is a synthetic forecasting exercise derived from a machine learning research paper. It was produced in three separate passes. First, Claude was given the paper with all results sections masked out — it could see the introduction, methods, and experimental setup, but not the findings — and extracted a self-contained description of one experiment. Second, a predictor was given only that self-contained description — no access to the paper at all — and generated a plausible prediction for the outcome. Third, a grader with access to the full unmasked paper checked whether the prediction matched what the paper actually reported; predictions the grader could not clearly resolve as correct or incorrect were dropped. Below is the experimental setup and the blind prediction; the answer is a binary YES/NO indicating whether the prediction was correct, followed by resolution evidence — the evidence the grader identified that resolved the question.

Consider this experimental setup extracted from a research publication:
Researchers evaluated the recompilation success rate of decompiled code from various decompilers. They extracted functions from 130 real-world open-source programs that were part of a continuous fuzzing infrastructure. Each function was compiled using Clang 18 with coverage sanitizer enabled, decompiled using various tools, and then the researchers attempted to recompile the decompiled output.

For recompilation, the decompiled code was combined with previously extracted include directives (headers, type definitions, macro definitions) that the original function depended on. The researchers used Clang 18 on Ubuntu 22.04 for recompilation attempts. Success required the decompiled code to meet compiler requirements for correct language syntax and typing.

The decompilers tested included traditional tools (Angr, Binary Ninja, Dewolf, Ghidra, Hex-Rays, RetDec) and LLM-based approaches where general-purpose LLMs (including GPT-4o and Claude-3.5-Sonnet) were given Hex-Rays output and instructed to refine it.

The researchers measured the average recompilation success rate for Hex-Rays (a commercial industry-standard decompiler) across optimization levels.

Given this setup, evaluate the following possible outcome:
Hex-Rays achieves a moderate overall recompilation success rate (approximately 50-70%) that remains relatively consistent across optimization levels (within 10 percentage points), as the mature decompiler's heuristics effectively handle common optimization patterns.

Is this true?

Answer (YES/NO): NO